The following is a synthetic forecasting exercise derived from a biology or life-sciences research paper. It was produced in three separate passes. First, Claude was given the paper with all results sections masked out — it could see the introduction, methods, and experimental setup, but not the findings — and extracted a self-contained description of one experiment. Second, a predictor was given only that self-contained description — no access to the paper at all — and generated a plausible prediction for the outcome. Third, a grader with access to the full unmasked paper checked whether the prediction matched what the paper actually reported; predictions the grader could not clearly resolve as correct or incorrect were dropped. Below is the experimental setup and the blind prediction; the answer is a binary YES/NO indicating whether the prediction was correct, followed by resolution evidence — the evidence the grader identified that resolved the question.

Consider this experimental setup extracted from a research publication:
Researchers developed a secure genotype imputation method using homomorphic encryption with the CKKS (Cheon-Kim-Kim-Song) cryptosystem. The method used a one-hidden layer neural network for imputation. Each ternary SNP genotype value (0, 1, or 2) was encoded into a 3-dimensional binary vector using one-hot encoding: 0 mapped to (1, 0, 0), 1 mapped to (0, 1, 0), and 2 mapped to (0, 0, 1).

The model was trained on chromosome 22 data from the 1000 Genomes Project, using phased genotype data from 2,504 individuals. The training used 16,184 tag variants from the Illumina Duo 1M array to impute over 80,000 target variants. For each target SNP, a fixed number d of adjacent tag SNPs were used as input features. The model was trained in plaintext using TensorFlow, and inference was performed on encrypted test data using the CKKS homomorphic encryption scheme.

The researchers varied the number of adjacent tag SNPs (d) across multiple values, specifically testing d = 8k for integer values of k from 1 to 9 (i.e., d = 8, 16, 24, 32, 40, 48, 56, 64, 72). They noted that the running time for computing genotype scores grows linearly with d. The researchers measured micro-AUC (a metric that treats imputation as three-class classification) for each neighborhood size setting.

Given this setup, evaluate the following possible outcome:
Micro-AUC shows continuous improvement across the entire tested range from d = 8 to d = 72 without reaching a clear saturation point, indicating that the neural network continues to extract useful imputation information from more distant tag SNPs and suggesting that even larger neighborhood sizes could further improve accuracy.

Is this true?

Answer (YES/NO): NO